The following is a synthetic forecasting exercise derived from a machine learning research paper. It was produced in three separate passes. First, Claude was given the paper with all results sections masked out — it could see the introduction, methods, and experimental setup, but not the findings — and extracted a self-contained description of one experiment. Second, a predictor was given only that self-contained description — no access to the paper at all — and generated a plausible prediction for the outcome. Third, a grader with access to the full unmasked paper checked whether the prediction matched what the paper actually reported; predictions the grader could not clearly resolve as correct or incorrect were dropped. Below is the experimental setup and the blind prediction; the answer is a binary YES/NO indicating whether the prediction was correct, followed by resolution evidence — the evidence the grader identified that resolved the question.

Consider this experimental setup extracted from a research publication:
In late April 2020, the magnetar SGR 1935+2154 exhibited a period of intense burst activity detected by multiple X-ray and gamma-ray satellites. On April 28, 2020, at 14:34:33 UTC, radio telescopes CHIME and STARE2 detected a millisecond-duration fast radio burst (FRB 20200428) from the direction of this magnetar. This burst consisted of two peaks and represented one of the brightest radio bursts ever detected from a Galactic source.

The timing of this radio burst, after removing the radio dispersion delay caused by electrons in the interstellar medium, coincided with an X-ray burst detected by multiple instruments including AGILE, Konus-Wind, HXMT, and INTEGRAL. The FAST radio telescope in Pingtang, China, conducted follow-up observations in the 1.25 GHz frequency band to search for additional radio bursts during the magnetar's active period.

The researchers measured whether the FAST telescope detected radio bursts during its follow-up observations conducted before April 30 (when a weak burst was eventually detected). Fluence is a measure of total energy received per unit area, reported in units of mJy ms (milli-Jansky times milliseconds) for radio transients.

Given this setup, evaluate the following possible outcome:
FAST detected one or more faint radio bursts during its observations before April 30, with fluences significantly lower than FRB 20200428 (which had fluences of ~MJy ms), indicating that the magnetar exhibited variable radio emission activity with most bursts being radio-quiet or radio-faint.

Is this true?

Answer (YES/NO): NO